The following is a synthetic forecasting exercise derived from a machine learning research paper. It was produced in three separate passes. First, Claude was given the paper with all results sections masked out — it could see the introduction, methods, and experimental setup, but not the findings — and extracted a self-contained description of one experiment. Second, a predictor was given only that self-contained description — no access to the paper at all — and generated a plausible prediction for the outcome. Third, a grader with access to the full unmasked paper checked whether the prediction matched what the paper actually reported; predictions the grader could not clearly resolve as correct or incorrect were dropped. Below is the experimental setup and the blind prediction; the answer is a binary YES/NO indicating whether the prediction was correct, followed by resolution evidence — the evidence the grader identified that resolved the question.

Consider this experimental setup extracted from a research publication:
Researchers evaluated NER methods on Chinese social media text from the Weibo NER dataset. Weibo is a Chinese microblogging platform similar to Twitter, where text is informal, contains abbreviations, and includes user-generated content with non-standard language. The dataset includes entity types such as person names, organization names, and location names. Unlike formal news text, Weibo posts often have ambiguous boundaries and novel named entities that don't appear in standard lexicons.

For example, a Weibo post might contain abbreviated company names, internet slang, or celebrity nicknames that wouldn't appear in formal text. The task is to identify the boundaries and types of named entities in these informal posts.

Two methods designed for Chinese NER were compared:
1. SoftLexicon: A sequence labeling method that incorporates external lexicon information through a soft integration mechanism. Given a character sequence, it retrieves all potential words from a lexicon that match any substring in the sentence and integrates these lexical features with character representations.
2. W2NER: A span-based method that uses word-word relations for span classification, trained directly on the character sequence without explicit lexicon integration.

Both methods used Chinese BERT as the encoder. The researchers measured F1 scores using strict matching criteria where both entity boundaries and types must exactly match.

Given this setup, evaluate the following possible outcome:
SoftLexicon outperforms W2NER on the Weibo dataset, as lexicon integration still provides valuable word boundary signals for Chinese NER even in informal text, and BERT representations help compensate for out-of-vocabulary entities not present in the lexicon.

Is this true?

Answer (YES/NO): NO